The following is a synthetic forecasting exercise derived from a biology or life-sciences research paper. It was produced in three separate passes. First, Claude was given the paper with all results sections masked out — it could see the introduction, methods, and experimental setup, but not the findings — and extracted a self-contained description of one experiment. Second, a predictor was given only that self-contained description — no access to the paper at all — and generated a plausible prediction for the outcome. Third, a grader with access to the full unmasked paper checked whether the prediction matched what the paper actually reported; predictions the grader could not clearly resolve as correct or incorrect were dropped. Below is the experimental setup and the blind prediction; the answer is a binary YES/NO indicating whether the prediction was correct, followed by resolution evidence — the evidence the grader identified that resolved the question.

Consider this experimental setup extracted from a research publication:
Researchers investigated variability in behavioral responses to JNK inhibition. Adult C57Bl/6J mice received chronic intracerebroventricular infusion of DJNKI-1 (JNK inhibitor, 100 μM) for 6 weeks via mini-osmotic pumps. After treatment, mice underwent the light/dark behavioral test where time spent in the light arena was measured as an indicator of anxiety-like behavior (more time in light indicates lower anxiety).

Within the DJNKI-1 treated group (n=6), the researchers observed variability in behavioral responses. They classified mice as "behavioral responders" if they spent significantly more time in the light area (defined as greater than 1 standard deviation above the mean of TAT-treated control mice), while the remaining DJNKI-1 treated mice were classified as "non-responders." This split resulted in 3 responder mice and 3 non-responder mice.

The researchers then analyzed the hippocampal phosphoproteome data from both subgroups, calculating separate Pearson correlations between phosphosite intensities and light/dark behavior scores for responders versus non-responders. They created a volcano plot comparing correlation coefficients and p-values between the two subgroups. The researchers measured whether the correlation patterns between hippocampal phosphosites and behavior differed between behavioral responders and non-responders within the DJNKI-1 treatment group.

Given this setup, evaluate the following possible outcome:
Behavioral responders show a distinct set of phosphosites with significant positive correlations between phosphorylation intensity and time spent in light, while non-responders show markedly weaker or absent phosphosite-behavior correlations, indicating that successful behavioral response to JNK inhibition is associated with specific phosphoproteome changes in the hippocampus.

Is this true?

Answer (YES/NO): NO